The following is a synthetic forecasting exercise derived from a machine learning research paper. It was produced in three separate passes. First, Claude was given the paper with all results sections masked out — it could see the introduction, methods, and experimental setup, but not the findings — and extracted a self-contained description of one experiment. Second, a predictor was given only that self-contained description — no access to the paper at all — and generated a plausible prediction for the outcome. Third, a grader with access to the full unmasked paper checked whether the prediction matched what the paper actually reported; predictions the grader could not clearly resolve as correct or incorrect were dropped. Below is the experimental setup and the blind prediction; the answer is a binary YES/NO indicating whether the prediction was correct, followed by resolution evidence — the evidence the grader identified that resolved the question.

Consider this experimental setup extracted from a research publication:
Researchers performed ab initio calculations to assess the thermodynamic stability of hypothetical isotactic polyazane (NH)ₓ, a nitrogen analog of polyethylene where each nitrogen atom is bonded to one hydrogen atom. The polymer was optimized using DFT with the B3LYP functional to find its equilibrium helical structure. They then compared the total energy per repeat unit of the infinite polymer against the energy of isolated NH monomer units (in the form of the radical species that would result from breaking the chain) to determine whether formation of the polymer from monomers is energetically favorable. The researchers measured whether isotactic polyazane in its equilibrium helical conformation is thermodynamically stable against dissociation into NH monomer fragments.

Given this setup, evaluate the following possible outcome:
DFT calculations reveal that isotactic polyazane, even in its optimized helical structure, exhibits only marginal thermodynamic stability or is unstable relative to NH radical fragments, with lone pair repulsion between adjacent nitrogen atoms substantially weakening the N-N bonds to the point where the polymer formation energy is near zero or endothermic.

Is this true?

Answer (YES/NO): NO